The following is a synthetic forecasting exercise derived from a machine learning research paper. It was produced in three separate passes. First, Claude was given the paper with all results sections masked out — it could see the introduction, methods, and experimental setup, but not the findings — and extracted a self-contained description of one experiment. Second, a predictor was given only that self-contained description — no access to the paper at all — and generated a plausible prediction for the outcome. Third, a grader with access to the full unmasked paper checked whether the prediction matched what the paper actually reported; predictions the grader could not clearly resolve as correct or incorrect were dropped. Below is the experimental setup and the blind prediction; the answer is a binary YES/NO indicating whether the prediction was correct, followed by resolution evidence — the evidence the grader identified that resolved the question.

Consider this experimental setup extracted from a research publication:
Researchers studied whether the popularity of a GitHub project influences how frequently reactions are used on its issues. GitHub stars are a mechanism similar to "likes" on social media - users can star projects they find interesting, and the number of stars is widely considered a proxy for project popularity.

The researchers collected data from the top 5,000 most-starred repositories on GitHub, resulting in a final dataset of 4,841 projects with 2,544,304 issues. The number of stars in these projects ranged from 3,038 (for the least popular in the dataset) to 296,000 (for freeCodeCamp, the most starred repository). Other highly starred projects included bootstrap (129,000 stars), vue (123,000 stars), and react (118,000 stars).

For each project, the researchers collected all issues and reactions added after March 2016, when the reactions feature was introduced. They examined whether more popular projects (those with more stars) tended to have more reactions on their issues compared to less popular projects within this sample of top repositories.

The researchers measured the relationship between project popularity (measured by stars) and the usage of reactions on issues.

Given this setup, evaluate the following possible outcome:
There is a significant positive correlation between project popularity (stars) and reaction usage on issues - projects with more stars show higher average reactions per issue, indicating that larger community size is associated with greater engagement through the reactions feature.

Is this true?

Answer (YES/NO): NO